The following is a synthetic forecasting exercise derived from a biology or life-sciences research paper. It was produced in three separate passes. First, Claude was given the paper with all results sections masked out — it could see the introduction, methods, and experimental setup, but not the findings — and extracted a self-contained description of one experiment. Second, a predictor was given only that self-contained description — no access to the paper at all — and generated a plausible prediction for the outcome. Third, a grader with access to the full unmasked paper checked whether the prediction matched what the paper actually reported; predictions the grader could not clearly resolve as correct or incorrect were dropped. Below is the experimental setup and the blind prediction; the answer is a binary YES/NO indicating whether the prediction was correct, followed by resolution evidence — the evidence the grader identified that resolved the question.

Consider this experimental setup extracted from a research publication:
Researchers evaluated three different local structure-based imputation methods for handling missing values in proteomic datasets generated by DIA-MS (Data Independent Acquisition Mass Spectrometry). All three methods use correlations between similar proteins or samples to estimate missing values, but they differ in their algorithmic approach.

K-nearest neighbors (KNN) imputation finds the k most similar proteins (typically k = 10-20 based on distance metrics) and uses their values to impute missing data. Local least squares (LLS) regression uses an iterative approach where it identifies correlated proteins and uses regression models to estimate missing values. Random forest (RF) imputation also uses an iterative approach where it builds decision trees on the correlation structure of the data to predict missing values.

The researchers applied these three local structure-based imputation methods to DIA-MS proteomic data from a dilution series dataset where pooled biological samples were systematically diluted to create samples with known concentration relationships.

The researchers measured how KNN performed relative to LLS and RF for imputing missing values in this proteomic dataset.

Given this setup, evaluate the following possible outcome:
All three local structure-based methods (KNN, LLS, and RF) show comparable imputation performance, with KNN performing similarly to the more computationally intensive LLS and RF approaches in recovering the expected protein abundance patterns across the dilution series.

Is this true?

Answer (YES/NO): NO